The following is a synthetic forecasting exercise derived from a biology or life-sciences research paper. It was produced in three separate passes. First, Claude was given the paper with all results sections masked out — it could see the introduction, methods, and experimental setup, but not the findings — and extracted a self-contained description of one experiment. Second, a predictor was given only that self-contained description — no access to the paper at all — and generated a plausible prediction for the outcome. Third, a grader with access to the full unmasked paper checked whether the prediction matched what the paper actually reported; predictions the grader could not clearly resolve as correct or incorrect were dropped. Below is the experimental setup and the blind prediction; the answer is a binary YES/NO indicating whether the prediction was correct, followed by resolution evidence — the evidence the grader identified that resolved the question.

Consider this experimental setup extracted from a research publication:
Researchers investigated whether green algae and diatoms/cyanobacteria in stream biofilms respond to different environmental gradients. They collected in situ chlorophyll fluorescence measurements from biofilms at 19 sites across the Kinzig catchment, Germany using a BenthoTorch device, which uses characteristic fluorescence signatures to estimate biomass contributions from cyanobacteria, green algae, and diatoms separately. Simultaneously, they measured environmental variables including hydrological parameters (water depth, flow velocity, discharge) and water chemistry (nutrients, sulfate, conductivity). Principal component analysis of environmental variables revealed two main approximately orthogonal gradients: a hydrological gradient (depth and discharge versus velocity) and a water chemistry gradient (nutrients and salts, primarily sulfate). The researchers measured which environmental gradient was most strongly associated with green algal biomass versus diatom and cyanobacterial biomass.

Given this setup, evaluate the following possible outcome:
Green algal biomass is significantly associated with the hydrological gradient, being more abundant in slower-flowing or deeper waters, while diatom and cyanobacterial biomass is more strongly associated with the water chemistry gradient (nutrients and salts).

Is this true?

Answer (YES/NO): NO